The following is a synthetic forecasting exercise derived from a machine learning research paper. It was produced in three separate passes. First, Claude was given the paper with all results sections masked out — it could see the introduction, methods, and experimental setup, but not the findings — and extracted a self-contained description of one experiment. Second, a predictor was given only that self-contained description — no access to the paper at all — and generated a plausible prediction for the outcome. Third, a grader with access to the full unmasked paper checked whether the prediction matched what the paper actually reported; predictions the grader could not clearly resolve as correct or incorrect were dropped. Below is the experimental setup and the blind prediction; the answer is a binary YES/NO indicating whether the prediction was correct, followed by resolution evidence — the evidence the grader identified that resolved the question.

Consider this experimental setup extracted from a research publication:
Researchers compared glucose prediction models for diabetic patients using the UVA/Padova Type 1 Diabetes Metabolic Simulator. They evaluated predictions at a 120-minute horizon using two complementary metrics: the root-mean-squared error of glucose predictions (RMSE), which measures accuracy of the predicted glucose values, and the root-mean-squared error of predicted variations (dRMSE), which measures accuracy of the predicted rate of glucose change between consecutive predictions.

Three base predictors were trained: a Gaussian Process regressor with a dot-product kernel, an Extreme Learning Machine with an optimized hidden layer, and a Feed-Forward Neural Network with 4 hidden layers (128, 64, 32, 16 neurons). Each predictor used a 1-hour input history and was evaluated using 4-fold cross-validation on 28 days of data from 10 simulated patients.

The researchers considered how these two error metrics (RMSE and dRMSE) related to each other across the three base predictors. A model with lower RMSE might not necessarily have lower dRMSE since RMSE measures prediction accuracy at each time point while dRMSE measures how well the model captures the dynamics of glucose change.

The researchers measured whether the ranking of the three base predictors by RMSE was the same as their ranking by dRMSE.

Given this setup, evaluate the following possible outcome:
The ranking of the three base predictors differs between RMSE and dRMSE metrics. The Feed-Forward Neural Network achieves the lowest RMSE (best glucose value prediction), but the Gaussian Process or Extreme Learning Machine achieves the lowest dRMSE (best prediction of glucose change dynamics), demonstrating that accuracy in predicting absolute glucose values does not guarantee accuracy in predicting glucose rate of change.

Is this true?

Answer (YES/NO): YES